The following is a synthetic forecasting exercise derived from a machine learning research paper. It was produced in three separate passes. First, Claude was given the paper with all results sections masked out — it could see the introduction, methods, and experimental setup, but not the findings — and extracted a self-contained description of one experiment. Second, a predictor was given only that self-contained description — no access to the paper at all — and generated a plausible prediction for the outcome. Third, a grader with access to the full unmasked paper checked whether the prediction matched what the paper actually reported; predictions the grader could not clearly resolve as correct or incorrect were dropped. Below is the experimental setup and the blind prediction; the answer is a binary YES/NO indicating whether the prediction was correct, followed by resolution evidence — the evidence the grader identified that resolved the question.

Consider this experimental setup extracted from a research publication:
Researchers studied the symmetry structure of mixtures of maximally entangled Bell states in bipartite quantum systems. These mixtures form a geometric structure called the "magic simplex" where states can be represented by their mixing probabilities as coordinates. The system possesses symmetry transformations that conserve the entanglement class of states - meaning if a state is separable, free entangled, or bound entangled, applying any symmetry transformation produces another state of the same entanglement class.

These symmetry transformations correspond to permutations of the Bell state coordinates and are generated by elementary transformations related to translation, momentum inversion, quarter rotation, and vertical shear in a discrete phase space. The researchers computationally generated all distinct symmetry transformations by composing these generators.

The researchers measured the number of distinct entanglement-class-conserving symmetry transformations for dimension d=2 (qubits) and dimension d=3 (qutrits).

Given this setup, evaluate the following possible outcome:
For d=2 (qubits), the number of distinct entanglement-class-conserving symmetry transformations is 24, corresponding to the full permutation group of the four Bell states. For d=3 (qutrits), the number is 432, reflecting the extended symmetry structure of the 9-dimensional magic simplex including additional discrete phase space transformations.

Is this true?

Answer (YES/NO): YES